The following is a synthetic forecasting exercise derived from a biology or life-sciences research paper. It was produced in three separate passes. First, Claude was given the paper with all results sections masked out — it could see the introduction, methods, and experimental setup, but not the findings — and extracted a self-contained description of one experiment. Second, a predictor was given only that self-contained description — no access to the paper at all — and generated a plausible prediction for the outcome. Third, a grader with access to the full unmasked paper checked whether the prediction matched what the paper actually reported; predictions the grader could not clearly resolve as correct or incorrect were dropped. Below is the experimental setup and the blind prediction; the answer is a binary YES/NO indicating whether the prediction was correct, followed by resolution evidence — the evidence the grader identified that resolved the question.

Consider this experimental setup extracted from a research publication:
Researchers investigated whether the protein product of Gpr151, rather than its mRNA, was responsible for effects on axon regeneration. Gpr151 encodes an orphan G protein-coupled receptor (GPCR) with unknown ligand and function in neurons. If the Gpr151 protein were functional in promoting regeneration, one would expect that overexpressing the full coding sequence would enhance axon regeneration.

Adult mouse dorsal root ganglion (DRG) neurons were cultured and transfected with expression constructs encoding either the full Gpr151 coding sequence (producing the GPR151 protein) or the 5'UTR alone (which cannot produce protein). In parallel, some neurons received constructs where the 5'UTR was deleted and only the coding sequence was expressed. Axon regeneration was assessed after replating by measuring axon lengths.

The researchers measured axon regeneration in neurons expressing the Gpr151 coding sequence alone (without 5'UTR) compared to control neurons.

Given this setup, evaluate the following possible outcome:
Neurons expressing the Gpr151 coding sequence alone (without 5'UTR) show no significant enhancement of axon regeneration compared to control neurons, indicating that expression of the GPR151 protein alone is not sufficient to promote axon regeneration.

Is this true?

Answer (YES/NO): YES